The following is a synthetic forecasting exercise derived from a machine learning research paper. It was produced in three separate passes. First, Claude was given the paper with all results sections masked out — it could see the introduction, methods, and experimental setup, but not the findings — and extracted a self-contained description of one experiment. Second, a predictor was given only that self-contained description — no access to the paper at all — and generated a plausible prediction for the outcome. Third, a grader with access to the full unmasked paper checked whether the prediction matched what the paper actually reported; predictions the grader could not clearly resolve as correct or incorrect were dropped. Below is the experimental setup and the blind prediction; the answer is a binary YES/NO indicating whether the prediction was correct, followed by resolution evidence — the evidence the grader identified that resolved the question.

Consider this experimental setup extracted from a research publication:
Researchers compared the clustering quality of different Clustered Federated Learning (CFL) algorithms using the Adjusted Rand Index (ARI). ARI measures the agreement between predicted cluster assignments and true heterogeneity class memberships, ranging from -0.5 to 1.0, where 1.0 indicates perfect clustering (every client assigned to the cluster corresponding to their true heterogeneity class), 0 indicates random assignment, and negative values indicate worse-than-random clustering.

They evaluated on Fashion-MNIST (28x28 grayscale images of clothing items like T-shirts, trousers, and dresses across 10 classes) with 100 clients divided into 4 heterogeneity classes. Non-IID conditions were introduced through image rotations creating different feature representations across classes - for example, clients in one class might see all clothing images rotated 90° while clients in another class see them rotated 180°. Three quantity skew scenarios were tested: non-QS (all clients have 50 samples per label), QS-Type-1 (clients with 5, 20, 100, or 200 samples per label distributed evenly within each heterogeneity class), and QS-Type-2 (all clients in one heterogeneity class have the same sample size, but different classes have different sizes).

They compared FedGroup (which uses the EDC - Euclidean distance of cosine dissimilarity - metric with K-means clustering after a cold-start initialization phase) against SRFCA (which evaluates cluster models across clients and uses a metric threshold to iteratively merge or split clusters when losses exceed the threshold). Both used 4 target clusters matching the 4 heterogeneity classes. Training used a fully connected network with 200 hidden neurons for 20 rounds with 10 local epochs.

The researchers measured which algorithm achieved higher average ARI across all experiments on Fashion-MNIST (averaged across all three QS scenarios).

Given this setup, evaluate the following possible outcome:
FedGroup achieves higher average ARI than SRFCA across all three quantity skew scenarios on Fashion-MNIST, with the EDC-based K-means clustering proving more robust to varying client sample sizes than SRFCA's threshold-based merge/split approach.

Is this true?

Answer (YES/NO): NO